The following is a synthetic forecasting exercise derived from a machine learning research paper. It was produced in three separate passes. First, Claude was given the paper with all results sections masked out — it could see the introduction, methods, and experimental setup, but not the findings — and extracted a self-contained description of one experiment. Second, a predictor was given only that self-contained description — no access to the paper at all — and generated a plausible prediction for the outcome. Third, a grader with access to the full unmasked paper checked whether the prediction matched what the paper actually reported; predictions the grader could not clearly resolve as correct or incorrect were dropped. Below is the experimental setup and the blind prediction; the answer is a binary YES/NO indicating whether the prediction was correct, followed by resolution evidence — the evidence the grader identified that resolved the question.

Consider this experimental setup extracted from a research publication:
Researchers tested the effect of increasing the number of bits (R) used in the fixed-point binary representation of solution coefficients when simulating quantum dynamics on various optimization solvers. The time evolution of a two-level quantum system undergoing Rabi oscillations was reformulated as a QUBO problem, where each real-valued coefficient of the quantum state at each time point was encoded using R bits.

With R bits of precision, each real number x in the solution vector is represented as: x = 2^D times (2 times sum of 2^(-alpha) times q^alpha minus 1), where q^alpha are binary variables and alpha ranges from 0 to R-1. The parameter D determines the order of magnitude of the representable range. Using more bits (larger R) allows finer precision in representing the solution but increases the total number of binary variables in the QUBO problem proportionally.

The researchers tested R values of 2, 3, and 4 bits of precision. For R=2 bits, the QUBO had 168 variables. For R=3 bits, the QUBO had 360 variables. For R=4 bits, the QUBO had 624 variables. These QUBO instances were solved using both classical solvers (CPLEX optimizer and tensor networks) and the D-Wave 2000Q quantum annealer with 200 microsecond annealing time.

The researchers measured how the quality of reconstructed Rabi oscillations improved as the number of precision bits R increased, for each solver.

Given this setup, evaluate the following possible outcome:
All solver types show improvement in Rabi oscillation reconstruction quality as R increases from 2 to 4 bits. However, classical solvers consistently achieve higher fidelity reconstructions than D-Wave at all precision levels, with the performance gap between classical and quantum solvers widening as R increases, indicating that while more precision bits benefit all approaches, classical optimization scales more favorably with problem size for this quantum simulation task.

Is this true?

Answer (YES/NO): NO